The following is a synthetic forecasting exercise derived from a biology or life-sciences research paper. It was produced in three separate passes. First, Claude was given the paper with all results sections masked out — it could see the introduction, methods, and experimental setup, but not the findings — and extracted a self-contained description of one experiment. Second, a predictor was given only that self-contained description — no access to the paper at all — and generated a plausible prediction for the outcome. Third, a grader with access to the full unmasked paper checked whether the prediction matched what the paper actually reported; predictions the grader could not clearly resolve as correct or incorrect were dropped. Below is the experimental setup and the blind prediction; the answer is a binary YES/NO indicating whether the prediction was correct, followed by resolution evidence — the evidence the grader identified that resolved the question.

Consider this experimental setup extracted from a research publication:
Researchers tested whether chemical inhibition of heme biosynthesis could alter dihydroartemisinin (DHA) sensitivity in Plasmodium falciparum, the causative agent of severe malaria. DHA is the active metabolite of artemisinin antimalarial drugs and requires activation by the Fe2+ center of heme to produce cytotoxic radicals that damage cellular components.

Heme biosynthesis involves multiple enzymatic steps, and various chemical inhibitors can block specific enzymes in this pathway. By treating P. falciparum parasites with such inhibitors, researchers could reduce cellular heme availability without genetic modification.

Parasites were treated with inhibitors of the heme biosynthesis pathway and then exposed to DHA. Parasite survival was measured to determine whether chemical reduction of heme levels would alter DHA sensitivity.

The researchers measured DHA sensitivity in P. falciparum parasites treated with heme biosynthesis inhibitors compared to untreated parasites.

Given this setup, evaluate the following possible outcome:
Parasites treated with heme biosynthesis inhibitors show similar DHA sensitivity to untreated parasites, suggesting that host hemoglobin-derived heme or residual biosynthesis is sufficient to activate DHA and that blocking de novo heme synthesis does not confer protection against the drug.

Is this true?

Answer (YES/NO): NO